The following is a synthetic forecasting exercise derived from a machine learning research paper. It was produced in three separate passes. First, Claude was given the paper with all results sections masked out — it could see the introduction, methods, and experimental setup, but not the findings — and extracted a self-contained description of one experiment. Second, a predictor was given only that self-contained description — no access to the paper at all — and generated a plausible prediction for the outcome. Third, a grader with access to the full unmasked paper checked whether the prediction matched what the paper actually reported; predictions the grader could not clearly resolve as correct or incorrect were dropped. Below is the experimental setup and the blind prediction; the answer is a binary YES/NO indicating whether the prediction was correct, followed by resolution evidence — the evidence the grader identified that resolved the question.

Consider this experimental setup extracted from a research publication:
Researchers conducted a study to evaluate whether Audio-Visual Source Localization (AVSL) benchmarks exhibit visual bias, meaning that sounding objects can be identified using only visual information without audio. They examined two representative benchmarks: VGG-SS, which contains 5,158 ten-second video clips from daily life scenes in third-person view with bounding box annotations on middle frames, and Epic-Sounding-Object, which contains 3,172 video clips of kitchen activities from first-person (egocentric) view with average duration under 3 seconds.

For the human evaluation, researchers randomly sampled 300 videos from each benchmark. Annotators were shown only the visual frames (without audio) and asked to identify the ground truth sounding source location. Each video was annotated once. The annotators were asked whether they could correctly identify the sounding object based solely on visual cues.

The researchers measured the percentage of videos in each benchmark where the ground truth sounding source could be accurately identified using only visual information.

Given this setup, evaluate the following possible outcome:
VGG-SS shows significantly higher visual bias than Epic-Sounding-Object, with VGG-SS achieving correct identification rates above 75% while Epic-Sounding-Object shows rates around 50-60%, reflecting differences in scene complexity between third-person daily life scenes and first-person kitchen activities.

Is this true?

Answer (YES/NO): NO